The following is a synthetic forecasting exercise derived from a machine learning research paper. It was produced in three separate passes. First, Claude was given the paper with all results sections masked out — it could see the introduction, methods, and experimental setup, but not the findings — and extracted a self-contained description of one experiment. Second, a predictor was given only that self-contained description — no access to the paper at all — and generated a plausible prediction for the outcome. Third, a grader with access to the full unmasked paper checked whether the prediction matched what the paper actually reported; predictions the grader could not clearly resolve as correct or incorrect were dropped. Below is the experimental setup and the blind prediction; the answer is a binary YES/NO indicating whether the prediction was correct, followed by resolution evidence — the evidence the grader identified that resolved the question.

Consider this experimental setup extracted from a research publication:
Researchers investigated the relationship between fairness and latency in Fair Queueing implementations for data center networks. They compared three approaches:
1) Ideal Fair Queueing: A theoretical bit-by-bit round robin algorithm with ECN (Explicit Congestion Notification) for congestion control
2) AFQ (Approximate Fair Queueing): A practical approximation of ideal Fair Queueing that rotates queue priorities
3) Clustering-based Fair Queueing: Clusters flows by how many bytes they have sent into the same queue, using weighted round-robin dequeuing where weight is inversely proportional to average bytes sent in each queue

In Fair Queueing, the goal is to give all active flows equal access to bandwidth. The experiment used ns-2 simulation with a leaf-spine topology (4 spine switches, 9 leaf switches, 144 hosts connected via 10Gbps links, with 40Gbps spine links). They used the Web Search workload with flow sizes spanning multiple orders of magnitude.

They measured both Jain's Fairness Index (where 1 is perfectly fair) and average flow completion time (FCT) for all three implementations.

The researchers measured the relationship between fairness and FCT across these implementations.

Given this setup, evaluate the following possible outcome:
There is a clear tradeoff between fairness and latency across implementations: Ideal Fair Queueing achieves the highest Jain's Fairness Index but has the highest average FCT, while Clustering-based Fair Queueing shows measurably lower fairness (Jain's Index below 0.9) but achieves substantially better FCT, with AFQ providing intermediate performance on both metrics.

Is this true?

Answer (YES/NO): NO